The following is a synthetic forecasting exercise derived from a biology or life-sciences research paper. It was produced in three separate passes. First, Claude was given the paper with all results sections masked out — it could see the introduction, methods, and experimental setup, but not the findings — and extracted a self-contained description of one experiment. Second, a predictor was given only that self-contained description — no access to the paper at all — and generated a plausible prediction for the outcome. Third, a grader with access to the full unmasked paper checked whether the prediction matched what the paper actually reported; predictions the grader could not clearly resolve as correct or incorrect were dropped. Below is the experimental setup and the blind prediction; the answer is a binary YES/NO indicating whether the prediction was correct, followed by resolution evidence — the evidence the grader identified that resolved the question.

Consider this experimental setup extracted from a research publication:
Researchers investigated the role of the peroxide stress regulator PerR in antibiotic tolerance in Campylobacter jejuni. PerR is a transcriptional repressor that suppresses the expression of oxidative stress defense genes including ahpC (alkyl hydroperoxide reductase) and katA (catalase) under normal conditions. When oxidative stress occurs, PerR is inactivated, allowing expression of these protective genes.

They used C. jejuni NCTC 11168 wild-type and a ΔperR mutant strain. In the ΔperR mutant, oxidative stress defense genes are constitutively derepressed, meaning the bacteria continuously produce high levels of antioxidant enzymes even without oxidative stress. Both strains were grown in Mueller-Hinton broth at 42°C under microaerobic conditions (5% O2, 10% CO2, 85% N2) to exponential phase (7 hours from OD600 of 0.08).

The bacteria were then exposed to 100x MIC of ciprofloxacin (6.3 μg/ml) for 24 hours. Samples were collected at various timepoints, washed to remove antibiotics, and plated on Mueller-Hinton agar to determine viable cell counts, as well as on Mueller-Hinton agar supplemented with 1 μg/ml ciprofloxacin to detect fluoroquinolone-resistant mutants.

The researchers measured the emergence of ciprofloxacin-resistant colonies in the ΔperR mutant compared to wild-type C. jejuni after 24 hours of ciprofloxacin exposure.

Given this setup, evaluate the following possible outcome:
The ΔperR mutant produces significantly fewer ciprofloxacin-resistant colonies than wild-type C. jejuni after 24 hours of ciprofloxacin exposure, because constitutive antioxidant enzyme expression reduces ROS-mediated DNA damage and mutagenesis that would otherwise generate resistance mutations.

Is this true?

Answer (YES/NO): YES